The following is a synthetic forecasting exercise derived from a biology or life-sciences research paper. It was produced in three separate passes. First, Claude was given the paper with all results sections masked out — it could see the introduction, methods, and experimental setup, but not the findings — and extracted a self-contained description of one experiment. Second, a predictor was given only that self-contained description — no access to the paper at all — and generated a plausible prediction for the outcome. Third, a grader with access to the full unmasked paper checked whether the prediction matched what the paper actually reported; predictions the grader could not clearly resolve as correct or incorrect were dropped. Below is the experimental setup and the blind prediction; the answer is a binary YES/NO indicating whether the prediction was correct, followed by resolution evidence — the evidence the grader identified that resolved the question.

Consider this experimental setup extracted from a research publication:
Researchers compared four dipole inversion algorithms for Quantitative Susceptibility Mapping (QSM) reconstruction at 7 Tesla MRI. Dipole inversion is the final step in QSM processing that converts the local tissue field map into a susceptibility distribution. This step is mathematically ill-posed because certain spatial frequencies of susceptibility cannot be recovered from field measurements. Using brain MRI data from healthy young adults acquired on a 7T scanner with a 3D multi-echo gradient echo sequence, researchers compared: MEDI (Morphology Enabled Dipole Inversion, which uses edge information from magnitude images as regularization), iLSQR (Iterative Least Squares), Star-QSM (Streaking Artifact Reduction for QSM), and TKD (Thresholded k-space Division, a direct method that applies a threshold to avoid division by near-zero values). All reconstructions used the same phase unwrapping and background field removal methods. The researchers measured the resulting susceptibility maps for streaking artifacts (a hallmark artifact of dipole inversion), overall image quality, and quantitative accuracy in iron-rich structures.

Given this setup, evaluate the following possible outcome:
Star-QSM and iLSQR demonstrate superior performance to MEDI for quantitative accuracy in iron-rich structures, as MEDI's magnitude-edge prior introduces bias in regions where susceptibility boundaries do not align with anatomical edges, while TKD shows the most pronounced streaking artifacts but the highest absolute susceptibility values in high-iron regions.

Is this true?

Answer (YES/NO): NO